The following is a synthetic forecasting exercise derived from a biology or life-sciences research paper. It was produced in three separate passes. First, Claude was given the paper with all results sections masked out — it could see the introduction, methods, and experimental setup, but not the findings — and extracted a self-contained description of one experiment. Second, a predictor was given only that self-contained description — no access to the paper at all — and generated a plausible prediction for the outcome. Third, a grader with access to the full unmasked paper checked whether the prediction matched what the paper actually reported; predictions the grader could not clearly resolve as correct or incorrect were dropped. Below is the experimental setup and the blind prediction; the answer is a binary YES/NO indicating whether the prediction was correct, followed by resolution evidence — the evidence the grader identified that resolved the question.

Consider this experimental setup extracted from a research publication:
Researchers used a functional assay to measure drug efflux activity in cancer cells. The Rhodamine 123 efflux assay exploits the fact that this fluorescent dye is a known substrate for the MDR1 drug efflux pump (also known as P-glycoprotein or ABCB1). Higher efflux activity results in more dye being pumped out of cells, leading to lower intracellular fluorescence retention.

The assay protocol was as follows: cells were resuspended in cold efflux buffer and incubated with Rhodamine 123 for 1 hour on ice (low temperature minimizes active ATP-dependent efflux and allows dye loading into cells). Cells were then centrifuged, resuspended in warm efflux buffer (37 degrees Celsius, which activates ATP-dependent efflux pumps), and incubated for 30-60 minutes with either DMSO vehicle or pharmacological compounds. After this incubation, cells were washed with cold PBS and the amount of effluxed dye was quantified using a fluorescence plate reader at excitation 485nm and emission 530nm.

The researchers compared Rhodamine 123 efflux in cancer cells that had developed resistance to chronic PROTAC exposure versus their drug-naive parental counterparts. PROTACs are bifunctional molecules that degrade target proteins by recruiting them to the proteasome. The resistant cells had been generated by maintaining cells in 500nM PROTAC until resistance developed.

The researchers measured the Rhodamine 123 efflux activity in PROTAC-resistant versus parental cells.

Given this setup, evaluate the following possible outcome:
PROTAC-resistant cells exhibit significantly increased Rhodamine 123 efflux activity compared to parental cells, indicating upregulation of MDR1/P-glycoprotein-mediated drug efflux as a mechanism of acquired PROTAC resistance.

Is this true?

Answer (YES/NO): YES